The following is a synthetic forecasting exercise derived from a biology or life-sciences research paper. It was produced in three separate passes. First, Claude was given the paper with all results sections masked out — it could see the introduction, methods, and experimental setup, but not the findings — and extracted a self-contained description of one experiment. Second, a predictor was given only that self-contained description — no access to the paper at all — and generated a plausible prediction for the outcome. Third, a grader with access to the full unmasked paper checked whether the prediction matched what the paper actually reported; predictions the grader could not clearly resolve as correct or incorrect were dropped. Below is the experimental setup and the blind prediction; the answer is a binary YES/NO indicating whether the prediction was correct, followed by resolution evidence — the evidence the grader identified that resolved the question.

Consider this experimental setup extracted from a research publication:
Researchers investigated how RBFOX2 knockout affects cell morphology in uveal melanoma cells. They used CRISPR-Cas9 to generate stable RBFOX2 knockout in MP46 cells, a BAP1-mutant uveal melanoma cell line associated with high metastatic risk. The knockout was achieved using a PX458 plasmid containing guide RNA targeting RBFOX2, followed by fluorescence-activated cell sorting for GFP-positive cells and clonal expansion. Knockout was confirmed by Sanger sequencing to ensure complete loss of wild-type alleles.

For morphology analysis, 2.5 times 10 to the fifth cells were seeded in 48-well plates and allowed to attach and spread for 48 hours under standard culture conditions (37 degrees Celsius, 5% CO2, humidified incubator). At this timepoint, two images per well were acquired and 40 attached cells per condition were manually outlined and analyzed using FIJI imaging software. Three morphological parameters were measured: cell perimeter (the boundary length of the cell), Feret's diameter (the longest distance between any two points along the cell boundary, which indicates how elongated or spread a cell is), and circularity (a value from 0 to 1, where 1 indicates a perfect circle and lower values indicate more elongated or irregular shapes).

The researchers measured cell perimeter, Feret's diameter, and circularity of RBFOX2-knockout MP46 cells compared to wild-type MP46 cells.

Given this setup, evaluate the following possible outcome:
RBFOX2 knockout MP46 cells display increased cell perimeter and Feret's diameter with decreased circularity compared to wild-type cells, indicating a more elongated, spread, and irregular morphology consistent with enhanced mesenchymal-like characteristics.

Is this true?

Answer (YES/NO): NO